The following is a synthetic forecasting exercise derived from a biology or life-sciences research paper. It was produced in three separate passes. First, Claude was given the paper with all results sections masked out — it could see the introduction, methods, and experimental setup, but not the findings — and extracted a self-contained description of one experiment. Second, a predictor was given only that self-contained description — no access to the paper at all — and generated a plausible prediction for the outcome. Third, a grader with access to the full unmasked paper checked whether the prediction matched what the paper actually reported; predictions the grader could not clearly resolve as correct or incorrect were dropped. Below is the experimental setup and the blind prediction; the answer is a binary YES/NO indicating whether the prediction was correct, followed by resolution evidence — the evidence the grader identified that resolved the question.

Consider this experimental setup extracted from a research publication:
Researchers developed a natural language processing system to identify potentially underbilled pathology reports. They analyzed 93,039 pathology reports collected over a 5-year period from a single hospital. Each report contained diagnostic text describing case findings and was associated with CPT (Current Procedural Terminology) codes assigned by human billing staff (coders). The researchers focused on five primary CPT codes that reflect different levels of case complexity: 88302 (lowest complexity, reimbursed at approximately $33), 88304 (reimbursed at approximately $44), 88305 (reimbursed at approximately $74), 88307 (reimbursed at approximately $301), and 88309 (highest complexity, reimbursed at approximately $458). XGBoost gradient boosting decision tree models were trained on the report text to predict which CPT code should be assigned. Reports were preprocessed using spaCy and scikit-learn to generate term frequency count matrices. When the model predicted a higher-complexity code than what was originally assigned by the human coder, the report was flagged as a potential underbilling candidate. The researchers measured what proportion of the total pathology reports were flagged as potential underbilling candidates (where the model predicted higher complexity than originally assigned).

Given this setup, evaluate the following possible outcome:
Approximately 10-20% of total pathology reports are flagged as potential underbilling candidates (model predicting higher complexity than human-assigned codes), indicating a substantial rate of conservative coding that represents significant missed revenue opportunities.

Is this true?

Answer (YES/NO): NO